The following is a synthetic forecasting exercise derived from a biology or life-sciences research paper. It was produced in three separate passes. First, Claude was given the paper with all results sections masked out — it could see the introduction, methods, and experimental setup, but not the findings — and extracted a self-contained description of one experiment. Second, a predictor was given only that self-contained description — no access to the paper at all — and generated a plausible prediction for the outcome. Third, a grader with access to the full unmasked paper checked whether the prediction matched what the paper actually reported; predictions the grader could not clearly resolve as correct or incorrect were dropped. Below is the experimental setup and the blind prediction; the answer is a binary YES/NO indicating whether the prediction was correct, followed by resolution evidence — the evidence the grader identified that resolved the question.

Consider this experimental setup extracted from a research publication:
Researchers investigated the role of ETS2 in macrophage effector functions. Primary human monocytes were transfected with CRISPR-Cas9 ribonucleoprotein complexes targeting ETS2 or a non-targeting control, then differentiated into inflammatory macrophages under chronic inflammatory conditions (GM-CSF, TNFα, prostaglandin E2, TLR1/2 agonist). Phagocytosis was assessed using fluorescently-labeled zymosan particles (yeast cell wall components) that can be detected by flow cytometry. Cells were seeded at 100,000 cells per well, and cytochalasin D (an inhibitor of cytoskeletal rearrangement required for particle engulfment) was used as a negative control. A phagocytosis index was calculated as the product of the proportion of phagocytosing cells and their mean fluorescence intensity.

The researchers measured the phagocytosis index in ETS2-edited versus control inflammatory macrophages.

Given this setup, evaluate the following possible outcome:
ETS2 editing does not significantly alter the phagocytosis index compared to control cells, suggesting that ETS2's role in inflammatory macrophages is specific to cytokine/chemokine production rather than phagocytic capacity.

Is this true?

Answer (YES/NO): NO